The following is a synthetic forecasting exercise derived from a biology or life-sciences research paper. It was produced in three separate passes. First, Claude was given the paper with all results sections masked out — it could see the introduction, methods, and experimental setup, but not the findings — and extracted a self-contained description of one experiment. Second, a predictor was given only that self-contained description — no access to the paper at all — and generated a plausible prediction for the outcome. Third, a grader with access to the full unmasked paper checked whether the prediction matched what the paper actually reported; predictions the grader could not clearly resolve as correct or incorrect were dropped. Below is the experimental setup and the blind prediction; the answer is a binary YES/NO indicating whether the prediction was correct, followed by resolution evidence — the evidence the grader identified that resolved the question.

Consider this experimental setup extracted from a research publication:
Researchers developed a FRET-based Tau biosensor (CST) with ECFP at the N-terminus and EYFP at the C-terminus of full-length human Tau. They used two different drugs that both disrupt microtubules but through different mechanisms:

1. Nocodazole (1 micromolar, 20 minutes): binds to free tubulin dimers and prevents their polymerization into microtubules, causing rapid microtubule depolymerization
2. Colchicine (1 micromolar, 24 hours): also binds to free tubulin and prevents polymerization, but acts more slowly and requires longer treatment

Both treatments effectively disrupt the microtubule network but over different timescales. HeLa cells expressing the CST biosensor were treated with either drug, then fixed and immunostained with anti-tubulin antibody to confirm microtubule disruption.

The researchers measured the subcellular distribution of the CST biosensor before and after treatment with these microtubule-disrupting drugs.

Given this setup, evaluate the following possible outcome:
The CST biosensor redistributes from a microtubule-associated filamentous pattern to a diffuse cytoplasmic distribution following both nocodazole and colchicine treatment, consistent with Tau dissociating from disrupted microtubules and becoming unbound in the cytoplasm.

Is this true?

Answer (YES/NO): YES